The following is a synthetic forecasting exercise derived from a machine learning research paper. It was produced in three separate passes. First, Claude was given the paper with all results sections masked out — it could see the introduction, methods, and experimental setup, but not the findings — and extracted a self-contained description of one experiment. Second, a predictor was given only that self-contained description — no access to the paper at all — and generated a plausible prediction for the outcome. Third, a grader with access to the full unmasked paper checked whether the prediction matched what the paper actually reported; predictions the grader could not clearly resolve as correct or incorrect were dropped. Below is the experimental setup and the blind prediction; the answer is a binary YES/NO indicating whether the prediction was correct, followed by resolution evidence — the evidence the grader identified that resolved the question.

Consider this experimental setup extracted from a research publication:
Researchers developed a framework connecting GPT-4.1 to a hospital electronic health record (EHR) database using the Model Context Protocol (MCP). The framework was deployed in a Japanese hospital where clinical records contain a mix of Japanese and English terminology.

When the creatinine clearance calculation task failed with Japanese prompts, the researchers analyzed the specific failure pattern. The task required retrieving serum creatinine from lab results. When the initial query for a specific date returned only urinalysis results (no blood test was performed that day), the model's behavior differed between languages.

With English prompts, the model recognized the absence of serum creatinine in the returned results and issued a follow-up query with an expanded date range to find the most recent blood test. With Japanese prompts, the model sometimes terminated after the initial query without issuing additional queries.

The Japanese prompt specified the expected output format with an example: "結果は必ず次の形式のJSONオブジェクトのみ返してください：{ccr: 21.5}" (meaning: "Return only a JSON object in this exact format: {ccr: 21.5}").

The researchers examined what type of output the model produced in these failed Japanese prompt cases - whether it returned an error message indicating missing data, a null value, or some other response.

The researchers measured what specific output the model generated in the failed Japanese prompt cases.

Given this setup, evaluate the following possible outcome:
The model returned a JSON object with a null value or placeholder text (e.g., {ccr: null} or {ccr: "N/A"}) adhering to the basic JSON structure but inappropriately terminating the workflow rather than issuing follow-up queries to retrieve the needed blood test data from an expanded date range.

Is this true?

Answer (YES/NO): NO